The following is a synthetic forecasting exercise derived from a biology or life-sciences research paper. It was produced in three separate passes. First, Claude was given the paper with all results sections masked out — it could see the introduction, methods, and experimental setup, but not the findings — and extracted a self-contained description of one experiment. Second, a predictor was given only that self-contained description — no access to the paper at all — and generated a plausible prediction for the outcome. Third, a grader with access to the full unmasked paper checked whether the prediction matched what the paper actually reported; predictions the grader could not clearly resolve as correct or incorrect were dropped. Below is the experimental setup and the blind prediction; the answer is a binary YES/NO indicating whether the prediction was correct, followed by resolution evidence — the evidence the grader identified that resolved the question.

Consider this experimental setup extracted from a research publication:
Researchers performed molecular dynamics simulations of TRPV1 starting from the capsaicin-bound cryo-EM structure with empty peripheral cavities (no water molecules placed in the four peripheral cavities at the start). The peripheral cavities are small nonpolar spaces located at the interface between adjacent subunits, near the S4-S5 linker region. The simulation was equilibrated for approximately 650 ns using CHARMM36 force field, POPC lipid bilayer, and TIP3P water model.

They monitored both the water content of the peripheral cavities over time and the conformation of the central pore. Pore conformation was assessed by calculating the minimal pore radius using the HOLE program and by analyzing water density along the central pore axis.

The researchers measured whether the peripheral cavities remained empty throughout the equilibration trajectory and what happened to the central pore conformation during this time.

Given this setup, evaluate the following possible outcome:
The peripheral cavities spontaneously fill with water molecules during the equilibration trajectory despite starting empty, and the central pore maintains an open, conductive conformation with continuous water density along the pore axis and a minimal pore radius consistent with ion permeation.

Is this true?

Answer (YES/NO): NO